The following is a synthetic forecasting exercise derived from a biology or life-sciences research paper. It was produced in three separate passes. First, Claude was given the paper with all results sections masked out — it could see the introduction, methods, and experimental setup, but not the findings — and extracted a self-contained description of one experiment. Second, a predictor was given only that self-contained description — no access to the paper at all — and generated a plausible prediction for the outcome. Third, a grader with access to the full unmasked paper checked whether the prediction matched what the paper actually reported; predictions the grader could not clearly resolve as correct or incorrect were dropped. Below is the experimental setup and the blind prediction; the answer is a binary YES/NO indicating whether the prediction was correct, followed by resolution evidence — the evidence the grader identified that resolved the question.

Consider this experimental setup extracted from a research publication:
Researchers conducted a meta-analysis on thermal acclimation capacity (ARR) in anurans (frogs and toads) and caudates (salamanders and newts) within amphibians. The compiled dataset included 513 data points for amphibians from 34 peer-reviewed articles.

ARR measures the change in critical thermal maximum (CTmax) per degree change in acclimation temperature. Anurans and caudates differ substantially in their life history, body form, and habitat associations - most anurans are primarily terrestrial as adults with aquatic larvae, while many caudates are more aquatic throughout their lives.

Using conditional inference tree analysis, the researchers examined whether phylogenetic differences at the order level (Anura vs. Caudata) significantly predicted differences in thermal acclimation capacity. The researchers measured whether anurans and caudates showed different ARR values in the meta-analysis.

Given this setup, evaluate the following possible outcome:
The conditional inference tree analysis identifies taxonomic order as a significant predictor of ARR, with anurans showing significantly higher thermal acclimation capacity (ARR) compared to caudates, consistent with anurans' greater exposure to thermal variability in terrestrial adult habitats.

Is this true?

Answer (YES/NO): NO